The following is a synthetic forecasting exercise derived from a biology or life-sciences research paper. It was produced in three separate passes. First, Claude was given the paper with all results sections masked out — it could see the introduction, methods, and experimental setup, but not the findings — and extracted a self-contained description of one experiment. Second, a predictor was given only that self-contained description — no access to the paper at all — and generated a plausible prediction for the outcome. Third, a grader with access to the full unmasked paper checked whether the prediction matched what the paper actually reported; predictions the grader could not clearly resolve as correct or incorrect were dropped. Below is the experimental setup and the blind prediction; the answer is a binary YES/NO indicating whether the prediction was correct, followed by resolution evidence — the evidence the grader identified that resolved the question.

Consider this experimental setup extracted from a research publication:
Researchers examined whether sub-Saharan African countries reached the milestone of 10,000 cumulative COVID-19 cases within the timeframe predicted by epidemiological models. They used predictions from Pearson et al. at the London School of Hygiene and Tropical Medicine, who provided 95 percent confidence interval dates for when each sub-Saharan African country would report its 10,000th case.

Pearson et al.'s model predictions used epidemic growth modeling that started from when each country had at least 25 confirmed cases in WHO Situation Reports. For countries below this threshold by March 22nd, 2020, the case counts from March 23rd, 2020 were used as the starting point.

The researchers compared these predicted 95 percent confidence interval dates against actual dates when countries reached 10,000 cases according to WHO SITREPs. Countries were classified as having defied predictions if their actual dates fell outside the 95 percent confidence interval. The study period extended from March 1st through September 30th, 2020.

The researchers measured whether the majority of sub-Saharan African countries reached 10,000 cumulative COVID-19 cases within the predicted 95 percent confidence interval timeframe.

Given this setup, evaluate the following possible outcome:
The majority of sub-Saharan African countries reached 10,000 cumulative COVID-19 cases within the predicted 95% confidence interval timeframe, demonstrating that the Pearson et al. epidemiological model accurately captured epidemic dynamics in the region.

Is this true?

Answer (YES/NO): NO